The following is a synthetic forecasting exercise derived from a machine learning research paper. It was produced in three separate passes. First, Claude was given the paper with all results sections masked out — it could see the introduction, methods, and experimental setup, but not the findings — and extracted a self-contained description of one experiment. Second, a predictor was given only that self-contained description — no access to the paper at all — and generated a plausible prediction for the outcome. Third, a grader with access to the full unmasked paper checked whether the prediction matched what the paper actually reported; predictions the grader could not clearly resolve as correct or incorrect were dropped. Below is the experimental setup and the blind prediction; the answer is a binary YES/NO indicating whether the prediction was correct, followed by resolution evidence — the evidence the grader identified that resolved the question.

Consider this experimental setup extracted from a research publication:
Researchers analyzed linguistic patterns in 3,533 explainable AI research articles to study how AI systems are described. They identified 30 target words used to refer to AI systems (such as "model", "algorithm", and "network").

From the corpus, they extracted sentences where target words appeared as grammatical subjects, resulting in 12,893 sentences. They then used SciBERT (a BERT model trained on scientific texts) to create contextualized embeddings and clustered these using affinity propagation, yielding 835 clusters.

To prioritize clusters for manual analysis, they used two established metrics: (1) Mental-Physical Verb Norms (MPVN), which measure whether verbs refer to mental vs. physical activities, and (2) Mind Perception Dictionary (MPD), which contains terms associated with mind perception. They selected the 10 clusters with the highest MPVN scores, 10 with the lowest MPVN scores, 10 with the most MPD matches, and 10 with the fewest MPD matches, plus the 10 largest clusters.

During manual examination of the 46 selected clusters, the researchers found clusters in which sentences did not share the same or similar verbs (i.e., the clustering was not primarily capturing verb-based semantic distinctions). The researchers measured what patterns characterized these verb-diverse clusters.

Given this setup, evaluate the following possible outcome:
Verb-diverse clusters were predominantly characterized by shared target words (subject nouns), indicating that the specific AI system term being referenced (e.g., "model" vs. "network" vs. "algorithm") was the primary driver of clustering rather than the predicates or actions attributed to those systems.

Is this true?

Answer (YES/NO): NO